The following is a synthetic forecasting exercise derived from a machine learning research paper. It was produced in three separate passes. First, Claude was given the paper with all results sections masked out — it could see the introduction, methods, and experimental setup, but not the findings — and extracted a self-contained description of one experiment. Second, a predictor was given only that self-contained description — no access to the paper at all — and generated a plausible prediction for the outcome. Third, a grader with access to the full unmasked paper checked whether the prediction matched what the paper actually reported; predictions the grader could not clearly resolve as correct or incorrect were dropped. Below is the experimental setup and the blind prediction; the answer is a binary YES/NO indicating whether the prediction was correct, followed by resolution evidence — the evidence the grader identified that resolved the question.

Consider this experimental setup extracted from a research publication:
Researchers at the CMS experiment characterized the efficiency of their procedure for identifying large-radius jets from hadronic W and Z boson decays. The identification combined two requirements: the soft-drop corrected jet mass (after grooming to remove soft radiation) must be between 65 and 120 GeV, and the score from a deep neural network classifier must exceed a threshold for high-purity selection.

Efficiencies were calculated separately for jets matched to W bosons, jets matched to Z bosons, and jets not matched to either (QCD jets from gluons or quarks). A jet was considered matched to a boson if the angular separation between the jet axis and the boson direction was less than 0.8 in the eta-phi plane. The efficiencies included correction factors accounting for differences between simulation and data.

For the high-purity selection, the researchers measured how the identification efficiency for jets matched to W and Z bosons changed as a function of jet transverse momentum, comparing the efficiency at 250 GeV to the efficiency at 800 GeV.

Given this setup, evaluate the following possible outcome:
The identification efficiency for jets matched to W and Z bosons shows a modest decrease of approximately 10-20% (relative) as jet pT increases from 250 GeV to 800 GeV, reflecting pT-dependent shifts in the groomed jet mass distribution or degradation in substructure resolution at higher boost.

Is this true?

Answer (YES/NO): NO